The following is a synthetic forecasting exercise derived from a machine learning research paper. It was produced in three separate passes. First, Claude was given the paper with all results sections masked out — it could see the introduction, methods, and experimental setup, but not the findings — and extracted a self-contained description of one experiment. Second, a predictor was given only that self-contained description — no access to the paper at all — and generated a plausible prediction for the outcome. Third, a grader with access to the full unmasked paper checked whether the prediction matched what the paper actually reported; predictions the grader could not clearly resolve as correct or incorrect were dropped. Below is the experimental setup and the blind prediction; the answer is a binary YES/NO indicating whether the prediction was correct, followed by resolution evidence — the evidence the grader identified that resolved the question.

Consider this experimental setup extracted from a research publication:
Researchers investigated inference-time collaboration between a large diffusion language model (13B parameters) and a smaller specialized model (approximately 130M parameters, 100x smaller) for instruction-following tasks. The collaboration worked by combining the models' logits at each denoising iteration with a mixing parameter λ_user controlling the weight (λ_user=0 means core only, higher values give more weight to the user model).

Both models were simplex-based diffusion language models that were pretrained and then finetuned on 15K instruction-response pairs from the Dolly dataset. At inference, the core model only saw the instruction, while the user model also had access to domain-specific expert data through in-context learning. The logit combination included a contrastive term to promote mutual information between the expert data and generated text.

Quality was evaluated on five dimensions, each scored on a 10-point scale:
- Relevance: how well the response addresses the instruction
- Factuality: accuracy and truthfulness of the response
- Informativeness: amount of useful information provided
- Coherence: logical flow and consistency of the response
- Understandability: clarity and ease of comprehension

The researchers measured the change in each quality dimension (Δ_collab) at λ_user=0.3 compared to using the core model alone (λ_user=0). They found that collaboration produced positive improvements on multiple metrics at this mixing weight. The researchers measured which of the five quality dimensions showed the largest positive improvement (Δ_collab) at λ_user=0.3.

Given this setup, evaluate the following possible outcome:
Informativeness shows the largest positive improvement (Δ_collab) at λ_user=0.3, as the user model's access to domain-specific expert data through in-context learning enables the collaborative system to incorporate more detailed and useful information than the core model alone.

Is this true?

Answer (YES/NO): YES